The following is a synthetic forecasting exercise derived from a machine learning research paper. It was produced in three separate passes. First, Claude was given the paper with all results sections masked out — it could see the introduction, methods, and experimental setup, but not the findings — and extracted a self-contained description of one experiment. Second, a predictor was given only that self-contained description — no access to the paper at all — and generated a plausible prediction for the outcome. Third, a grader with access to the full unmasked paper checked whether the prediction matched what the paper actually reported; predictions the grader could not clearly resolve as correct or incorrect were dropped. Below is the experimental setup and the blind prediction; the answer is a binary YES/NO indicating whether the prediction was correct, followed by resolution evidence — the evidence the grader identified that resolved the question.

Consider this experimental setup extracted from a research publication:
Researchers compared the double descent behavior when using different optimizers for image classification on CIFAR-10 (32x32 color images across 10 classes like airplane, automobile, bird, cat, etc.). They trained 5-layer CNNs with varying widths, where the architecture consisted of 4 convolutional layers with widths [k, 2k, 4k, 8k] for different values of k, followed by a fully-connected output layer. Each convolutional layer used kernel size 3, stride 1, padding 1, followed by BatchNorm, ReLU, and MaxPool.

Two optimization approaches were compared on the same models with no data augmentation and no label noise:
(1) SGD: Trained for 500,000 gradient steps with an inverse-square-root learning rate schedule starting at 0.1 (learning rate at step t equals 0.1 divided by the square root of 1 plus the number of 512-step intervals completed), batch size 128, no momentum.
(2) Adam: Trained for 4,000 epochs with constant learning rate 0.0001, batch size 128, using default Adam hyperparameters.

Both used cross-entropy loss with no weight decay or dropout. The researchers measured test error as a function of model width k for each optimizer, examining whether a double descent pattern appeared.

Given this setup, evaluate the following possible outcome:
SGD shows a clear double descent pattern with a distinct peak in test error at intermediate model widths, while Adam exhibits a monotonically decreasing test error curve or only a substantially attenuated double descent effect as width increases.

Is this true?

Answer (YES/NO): NO